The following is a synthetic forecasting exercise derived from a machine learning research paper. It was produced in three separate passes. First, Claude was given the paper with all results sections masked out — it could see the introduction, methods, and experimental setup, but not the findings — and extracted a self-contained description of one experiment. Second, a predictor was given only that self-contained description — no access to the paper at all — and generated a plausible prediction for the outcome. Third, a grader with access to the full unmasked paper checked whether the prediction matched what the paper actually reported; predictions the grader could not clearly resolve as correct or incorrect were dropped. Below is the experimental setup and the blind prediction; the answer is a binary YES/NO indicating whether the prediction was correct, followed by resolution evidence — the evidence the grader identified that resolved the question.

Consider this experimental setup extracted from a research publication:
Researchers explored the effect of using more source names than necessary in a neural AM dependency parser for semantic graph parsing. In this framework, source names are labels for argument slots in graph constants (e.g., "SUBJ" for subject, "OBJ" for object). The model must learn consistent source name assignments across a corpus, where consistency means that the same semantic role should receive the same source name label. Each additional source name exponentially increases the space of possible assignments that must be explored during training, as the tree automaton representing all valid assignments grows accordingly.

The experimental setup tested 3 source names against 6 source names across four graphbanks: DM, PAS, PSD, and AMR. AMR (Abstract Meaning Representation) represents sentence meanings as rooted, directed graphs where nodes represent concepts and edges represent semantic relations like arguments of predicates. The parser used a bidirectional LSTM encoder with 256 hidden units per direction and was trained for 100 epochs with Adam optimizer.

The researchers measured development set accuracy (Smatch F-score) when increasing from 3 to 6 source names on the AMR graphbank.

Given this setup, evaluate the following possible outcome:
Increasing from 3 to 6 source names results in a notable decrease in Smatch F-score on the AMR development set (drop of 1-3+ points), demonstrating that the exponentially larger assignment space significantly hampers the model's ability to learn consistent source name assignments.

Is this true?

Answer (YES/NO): YES